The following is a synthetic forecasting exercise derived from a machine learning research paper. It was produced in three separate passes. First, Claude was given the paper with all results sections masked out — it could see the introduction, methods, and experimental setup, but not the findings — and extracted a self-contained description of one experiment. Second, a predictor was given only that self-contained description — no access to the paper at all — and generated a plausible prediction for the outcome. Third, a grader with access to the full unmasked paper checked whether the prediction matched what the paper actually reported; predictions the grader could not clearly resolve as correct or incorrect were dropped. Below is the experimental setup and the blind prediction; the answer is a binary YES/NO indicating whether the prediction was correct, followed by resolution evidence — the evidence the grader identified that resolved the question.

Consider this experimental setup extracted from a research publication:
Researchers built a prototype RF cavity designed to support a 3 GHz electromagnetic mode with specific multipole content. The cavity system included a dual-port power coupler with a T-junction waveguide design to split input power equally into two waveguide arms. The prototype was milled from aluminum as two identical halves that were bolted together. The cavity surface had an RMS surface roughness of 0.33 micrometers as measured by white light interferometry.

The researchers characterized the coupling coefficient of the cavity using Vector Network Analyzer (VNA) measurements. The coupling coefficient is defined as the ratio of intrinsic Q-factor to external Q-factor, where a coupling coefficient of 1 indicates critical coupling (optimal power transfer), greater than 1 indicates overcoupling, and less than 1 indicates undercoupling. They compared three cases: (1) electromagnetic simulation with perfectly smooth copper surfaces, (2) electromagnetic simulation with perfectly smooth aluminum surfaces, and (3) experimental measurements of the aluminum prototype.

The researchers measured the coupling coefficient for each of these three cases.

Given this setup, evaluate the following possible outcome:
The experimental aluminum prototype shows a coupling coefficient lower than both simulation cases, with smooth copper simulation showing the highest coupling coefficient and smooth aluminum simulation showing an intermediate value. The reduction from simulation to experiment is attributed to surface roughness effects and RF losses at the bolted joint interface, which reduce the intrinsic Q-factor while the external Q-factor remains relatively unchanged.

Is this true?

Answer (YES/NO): YES